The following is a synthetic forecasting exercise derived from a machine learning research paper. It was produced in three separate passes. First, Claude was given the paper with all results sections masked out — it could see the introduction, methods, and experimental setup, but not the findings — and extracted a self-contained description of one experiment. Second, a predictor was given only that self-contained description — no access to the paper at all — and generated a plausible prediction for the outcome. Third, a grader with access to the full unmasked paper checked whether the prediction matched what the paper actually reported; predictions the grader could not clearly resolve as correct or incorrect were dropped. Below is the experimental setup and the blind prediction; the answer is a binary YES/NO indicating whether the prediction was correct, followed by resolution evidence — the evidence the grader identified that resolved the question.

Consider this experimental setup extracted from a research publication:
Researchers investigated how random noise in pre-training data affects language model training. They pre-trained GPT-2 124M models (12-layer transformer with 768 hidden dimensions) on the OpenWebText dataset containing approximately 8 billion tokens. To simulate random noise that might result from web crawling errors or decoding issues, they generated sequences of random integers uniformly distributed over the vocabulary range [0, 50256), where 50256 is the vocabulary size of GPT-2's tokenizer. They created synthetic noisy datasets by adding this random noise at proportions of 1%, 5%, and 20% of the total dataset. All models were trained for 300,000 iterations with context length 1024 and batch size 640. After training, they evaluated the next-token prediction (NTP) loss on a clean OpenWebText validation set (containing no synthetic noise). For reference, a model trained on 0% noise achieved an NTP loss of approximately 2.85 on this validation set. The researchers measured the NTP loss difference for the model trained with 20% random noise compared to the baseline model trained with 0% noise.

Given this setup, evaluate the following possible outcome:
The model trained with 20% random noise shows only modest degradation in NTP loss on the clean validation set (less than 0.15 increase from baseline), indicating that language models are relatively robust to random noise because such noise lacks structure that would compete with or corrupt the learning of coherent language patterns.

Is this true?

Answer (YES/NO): YES